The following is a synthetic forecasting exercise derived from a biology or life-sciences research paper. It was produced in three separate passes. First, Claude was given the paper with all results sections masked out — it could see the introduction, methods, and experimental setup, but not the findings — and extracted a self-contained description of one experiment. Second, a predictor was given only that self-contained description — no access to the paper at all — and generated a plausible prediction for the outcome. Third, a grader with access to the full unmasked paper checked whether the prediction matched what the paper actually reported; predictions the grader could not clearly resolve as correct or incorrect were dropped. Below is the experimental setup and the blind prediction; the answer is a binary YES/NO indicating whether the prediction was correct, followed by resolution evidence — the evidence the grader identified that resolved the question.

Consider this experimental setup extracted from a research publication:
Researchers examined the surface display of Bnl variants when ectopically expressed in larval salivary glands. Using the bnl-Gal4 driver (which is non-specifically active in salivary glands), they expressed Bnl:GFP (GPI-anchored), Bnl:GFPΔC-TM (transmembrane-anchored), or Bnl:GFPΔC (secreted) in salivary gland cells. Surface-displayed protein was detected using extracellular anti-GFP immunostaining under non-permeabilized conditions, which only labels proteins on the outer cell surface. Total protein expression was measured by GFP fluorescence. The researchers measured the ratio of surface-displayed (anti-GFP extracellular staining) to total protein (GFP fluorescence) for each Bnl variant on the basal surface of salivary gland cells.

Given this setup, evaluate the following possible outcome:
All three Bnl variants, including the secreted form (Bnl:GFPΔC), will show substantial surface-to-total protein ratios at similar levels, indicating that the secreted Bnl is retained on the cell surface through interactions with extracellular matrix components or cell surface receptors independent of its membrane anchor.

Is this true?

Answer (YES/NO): NO